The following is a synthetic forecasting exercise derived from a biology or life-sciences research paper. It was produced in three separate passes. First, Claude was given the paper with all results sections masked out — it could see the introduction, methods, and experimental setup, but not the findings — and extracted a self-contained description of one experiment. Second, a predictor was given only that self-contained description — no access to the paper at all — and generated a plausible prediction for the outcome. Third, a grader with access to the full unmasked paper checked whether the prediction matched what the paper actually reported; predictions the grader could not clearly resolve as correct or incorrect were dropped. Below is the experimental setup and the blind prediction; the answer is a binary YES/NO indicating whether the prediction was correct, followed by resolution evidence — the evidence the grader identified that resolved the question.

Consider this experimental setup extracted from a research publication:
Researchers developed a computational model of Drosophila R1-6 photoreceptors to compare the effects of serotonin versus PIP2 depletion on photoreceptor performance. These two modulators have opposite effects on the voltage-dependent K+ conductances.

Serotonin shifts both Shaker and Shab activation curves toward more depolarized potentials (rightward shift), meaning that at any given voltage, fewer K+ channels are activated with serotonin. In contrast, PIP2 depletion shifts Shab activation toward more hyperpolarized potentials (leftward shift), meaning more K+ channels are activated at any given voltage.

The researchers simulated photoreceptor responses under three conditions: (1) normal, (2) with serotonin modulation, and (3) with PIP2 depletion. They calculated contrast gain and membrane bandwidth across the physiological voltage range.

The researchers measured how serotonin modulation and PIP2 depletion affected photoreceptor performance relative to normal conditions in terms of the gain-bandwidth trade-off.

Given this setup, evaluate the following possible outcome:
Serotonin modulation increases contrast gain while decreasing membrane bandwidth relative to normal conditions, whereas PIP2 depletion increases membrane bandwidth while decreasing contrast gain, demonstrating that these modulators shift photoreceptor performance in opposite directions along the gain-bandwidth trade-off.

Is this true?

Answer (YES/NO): YES